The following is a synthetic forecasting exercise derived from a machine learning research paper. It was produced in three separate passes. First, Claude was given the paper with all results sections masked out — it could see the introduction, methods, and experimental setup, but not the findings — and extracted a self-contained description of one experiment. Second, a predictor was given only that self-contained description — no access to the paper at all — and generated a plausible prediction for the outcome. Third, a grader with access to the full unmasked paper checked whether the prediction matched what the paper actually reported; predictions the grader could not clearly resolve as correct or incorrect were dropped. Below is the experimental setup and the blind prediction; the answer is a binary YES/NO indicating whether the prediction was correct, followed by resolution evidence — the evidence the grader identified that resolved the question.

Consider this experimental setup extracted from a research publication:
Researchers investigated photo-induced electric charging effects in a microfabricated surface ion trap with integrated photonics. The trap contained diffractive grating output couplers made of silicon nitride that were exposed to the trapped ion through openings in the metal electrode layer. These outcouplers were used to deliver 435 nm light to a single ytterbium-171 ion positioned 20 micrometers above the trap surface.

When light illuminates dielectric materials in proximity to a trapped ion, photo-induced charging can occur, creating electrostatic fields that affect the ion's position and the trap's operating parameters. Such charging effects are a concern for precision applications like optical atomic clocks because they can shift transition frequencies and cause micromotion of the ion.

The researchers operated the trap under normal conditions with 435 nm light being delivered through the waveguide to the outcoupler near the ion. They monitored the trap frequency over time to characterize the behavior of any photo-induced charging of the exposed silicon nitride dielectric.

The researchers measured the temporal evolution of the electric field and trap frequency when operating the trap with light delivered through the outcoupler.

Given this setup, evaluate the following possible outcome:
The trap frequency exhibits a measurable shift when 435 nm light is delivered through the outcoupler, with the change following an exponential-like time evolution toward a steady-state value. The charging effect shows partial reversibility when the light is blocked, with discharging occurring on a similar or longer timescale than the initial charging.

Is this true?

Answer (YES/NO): YES